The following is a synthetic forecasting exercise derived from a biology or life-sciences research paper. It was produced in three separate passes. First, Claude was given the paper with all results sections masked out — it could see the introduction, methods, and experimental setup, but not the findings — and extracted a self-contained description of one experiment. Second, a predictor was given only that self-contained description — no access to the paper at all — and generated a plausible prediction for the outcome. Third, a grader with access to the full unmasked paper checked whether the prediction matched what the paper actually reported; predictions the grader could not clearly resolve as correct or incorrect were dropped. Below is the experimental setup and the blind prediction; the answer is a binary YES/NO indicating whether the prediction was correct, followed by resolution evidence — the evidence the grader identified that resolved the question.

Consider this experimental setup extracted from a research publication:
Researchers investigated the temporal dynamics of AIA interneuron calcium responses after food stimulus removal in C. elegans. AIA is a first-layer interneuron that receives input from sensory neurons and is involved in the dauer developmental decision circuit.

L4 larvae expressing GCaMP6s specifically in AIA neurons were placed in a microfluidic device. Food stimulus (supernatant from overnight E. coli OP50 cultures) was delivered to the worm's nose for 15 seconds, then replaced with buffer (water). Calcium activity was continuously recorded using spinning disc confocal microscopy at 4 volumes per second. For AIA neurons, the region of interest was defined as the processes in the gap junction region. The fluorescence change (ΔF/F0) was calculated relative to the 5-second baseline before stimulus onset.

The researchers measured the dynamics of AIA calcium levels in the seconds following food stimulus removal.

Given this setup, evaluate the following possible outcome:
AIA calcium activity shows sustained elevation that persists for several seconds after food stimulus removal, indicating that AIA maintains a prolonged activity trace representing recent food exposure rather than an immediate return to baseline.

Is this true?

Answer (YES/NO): NO